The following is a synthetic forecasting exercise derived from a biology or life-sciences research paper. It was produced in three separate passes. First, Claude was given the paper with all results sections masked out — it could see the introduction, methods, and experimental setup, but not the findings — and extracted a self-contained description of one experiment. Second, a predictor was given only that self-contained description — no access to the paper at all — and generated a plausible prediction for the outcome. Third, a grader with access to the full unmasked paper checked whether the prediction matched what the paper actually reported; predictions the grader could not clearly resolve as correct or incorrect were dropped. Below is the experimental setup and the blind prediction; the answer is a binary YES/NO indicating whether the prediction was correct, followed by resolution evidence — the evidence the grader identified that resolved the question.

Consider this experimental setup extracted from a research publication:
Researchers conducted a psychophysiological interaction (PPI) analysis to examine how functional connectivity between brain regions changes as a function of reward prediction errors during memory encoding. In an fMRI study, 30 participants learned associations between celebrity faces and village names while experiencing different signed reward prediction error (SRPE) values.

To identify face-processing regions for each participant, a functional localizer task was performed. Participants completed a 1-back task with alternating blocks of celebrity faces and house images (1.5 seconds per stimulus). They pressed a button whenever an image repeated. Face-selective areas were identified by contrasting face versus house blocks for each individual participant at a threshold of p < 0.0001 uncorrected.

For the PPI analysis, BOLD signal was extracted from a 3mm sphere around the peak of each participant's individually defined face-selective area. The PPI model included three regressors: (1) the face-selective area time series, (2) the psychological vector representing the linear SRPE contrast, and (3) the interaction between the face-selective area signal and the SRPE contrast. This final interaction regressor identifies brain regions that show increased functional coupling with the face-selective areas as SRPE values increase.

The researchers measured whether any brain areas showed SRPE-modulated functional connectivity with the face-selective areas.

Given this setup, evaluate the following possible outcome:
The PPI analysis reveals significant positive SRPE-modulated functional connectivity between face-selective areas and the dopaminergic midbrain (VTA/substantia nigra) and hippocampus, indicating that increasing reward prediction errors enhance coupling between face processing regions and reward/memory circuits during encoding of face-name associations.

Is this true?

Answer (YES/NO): YES